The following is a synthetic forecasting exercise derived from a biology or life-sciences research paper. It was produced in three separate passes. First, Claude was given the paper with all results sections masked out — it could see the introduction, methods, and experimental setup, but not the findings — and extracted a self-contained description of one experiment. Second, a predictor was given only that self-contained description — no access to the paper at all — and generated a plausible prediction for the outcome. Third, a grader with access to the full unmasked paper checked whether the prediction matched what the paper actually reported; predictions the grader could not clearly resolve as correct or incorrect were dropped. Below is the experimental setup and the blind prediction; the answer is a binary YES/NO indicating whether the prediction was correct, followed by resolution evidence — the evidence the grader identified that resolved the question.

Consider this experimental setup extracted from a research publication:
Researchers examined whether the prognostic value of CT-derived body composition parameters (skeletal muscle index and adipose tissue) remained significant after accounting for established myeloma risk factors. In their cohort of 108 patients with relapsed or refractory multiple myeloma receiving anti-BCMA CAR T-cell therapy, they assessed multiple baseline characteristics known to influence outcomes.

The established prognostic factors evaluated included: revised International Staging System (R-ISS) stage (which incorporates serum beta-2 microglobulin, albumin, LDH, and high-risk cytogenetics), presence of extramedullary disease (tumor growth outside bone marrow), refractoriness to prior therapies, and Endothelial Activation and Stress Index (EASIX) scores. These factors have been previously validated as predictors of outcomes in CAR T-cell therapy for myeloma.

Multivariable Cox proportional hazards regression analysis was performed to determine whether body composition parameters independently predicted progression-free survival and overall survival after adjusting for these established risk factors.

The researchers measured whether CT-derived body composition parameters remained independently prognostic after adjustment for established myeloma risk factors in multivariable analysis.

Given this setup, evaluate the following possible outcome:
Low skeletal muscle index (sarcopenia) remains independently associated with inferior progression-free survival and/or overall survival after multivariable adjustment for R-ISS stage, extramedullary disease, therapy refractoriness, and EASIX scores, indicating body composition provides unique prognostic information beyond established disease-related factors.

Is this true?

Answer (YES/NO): NO